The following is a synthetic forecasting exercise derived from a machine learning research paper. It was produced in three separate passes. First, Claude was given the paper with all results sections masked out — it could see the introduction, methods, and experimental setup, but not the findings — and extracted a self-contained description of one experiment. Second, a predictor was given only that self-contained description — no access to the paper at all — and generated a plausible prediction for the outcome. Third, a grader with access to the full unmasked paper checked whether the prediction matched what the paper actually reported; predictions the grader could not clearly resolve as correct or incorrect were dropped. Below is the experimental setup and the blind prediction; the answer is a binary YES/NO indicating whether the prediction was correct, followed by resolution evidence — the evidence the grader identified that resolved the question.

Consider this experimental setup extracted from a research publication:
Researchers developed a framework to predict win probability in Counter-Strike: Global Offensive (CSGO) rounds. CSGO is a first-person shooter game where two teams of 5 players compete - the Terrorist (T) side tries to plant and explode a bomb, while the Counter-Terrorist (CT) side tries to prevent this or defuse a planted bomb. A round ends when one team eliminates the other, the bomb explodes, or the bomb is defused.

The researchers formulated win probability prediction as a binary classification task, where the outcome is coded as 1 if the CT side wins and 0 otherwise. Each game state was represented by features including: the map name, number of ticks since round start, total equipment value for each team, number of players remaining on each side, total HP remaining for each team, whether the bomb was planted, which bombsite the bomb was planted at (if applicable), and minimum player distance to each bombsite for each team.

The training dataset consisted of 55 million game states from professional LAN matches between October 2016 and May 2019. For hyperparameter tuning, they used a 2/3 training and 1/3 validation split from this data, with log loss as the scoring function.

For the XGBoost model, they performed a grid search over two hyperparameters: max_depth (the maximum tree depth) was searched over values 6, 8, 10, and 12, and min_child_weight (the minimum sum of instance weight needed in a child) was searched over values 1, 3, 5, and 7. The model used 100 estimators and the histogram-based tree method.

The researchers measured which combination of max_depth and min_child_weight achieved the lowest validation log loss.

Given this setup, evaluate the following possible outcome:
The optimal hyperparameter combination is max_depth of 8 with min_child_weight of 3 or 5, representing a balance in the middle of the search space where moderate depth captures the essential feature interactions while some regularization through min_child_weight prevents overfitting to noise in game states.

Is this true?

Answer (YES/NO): NO